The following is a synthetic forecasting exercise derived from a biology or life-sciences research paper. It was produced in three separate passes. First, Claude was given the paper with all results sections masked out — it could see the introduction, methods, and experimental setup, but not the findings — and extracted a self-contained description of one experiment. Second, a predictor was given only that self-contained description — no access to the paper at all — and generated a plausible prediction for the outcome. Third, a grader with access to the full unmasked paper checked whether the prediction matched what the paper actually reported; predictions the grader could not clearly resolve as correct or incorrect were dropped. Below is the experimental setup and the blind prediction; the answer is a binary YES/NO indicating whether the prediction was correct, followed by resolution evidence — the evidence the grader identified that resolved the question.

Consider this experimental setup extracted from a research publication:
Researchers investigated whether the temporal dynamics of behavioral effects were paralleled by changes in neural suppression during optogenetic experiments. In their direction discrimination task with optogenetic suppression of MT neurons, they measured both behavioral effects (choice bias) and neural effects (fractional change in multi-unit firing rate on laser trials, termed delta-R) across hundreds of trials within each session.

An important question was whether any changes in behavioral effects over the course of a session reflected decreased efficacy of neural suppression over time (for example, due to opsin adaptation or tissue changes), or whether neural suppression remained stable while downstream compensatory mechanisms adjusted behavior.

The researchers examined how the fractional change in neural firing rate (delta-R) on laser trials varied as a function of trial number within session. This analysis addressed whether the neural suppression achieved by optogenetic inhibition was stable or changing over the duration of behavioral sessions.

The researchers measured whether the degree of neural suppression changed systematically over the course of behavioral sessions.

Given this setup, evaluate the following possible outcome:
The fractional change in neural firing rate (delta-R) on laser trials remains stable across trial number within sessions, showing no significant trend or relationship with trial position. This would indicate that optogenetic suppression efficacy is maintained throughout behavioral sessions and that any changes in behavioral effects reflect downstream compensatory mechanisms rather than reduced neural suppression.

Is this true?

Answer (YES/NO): YES